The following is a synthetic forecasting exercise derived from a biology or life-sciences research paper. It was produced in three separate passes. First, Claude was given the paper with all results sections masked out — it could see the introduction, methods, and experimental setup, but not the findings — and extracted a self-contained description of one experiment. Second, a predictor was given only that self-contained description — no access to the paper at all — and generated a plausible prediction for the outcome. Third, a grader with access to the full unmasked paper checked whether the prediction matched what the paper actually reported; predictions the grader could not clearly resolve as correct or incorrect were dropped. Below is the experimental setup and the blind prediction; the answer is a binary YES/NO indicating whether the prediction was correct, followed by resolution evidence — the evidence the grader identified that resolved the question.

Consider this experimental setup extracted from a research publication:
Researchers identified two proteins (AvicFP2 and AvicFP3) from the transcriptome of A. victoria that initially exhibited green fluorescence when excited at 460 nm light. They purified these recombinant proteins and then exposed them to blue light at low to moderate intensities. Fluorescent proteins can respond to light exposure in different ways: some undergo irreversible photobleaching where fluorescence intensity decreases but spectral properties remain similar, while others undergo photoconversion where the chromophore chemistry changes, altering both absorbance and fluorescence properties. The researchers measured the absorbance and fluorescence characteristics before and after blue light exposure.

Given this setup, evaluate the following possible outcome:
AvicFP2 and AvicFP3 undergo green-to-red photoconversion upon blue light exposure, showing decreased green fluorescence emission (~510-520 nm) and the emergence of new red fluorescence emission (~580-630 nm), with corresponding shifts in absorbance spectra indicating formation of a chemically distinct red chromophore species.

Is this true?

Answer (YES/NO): NO